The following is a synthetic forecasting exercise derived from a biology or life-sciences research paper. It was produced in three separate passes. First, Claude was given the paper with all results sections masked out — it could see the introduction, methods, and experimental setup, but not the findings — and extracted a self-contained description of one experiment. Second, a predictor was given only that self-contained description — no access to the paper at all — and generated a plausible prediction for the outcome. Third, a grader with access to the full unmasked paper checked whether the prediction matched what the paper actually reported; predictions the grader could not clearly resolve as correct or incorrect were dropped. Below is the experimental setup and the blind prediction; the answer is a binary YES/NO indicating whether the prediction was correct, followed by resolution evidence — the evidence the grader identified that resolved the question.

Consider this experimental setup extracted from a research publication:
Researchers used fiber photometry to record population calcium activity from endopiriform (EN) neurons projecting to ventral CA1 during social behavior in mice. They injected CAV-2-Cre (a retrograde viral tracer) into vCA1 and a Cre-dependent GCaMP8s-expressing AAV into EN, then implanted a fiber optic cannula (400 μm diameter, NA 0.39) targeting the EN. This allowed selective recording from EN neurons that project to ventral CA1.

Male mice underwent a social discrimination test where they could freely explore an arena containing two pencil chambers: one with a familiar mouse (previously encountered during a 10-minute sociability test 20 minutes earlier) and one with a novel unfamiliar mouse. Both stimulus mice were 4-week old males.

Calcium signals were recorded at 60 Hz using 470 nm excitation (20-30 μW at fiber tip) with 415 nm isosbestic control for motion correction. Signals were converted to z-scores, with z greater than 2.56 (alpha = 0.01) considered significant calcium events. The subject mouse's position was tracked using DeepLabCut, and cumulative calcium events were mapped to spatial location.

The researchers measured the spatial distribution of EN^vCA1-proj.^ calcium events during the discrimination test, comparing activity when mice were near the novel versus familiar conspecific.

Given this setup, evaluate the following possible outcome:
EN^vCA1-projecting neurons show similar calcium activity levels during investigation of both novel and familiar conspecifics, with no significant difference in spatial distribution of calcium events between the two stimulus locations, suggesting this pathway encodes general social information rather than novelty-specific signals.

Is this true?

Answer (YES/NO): NO